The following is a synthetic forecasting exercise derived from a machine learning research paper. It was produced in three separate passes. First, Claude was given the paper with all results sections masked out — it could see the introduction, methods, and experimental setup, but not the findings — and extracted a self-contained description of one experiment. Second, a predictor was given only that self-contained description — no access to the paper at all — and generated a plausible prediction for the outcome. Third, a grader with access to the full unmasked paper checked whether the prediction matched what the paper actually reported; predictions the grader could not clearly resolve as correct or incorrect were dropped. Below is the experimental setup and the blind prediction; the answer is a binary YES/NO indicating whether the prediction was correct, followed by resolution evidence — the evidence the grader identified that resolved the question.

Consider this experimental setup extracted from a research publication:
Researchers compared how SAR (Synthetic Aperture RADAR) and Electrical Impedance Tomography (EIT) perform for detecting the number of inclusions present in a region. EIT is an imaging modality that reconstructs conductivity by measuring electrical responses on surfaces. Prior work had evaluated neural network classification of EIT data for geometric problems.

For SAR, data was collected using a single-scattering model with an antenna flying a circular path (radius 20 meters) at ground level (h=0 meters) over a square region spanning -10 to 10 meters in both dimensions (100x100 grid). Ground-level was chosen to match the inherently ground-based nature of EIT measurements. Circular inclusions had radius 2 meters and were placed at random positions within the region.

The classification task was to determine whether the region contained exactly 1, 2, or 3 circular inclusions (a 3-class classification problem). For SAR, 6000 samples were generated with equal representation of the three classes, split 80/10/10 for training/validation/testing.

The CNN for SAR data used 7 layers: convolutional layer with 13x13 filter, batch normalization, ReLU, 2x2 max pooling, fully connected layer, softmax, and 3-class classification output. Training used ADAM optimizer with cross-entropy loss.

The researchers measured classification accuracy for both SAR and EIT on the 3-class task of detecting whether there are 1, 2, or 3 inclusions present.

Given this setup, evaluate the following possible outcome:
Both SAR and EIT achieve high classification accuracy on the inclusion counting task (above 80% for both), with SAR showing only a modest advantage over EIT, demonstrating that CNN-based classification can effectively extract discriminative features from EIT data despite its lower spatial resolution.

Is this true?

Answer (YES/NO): NO